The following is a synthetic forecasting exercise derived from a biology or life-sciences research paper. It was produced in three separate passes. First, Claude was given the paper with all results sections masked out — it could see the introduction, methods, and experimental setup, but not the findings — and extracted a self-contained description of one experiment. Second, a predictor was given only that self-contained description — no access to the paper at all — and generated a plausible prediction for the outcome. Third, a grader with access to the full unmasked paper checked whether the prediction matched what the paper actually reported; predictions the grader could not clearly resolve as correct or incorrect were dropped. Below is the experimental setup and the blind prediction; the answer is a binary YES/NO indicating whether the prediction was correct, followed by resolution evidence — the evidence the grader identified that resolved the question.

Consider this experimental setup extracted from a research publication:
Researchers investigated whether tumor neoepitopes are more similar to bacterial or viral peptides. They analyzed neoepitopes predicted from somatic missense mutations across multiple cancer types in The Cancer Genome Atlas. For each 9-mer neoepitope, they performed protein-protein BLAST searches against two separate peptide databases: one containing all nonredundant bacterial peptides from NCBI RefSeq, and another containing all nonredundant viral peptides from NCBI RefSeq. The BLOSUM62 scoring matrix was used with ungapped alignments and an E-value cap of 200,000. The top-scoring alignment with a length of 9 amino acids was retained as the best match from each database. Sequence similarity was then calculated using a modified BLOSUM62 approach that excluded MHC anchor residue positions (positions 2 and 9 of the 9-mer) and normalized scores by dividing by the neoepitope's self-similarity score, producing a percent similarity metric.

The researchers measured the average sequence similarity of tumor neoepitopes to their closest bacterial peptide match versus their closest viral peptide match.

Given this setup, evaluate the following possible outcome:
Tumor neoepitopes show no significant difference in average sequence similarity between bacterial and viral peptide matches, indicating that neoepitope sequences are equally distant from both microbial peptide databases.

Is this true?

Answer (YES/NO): NO